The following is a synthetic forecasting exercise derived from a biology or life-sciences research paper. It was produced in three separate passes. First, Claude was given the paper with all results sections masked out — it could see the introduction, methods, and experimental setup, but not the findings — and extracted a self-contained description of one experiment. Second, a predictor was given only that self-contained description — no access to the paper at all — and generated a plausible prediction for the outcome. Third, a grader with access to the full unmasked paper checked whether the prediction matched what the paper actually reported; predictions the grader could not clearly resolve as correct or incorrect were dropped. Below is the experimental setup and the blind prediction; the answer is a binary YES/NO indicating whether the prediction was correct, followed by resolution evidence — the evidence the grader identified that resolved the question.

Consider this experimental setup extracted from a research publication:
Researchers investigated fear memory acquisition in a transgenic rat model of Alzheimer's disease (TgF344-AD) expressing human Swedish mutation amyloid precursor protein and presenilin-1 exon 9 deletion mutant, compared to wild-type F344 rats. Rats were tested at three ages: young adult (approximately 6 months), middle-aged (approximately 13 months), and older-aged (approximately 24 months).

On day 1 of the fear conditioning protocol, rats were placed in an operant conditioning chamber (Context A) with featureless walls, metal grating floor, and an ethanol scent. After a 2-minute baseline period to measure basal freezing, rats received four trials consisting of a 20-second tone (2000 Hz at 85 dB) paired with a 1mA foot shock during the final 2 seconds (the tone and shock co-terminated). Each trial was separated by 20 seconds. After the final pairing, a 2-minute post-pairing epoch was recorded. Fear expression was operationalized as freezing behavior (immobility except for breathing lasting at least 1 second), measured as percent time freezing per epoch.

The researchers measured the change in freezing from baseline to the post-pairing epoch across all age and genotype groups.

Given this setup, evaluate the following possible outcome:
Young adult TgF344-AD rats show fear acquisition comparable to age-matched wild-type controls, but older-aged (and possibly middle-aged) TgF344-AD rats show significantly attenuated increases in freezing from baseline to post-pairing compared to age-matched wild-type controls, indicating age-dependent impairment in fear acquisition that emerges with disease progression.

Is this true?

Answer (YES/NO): YES